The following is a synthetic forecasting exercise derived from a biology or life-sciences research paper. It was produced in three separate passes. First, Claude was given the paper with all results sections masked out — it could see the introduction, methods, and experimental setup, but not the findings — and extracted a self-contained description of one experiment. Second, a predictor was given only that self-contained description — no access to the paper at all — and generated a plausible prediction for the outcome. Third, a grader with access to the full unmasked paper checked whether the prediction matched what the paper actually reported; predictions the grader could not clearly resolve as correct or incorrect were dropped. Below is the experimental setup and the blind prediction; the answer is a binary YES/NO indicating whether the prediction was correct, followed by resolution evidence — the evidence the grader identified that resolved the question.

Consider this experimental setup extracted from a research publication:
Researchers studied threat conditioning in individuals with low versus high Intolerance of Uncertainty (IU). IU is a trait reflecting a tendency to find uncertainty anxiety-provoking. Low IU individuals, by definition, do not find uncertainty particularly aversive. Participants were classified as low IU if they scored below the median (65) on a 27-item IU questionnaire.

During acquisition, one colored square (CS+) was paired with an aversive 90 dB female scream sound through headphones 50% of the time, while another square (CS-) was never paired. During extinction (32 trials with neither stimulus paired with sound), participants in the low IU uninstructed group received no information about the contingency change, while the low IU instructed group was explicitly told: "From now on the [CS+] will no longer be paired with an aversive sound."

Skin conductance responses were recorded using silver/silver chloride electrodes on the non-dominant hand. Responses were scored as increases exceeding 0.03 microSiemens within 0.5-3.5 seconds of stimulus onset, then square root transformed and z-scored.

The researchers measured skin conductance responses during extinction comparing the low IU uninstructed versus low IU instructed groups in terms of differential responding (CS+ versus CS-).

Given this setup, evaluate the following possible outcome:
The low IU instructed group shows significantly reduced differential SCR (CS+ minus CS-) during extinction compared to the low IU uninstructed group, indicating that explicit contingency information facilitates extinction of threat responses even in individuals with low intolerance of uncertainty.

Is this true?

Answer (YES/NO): NO